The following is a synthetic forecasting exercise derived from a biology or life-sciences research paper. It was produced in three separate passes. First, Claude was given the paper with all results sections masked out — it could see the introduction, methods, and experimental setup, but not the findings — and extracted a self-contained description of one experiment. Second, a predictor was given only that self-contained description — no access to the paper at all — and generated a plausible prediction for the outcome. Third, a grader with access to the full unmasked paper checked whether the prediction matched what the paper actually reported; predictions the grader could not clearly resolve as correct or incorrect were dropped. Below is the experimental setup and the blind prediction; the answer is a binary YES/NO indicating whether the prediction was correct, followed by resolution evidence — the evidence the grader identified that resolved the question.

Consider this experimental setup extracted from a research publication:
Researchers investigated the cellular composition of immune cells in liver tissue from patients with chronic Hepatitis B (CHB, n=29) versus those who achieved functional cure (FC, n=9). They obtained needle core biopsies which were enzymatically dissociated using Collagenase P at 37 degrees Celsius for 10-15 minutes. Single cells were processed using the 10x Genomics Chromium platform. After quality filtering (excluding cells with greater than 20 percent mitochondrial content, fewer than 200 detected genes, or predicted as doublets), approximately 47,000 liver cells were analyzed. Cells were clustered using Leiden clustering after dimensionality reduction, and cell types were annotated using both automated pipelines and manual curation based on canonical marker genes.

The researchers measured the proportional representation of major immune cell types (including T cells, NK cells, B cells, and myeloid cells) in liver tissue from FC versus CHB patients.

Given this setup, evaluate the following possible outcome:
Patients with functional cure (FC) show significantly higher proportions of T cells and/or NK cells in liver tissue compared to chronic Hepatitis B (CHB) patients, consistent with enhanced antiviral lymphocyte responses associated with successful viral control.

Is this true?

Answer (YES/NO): NO